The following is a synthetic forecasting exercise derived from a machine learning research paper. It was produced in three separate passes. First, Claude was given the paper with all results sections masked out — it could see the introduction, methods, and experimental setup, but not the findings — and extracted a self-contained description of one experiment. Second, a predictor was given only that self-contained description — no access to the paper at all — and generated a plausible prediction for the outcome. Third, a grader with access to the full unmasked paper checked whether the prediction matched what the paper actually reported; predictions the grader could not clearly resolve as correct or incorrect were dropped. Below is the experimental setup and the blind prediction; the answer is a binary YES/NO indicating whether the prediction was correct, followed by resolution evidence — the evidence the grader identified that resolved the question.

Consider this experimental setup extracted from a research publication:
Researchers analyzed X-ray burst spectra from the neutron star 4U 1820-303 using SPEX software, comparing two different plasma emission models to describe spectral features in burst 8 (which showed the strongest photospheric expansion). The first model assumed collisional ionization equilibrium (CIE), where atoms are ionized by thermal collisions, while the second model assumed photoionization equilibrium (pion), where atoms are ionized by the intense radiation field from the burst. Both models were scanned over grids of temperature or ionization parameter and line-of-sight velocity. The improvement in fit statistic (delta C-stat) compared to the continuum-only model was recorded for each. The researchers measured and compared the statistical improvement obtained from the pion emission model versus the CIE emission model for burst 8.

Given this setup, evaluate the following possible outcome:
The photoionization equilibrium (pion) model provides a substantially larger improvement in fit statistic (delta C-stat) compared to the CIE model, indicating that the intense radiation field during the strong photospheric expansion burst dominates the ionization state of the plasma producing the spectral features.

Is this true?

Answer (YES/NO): NO